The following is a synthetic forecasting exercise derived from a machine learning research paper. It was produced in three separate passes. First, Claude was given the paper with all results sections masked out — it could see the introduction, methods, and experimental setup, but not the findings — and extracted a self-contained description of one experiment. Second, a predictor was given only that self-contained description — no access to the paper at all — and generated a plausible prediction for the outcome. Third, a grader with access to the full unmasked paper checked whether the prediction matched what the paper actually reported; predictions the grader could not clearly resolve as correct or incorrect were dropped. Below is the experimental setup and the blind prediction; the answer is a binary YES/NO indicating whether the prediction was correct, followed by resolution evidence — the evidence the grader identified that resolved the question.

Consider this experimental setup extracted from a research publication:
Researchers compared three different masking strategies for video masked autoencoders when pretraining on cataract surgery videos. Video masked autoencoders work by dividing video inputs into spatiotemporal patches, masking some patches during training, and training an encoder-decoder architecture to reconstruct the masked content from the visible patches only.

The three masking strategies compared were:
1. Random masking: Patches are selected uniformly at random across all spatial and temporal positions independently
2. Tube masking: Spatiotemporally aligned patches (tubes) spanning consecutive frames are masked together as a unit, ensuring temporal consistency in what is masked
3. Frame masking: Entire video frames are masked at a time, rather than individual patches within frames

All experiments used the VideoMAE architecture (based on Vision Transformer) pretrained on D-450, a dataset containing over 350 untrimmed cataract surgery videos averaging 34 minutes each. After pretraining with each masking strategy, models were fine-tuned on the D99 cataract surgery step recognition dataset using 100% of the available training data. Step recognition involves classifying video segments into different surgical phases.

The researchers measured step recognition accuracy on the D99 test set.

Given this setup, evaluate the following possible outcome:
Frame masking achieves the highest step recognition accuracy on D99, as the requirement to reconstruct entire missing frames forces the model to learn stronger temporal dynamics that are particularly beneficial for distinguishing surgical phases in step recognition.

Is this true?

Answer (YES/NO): NO